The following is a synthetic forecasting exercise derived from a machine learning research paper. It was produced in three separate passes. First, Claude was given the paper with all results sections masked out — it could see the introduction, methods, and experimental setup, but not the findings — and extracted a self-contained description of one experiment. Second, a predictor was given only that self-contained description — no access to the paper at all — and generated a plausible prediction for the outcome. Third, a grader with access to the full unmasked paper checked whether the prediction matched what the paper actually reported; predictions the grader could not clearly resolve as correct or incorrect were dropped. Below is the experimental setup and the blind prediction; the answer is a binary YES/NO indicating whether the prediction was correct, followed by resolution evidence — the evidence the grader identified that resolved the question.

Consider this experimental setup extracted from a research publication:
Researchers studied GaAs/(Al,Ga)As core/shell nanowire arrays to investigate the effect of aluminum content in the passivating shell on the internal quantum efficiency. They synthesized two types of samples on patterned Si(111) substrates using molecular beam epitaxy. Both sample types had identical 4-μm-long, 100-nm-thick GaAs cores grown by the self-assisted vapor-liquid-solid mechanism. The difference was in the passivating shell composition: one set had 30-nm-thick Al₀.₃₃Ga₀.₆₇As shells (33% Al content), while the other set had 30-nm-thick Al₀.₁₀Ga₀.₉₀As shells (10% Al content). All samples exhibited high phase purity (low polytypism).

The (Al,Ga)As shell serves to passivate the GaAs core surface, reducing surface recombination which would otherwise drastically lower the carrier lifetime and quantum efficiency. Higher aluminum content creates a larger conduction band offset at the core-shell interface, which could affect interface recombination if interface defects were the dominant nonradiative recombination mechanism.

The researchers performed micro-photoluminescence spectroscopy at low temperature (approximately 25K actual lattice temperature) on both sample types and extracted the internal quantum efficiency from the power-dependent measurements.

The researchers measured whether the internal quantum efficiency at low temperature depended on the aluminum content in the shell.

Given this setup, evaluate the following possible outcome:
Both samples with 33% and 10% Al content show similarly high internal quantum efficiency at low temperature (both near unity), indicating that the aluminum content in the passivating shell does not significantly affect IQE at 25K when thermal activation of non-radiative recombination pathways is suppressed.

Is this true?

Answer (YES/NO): NO